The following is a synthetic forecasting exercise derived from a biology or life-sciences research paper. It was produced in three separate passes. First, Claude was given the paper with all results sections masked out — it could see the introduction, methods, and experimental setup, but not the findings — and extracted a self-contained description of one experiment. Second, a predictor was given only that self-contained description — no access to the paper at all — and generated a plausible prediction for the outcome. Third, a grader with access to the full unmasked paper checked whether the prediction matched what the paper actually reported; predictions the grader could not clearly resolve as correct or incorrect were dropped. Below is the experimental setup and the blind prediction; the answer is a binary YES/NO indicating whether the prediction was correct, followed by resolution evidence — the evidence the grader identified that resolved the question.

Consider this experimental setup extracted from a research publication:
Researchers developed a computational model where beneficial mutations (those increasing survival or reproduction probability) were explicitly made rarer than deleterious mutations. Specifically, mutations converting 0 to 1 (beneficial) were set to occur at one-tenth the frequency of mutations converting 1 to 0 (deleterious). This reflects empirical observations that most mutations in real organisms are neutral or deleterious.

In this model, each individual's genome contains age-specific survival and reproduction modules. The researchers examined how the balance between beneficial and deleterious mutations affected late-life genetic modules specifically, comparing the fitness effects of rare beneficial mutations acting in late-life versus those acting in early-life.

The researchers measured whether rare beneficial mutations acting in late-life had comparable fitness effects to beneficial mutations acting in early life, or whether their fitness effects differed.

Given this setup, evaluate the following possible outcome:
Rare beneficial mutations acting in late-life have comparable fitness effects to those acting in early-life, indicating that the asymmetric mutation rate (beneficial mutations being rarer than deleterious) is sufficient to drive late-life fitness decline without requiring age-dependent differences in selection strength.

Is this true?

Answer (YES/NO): NO